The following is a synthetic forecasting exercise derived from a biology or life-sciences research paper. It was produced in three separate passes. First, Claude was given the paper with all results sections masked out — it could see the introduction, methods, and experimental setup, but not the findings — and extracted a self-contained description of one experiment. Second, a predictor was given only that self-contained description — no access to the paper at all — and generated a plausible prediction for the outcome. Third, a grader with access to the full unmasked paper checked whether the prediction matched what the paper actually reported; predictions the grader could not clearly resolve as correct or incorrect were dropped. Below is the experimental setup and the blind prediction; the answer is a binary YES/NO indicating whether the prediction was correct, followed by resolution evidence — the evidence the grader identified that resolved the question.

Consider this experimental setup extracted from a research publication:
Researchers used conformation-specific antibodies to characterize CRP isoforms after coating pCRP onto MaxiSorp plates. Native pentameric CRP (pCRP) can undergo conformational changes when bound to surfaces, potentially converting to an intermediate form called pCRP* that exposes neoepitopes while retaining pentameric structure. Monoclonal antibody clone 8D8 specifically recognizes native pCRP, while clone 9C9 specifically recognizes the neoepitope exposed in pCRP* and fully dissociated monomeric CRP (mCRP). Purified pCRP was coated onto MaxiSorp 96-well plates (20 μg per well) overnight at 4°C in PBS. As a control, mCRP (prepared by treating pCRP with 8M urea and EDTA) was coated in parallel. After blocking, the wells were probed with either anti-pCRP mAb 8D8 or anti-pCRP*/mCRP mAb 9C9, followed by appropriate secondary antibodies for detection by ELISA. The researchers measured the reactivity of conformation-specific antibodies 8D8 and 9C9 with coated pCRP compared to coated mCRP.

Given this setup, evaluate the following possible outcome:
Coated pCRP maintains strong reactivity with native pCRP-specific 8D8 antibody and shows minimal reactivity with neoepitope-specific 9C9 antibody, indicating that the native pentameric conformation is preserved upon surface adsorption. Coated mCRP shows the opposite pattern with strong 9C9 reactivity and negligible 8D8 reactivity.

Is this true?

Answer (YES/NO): NO